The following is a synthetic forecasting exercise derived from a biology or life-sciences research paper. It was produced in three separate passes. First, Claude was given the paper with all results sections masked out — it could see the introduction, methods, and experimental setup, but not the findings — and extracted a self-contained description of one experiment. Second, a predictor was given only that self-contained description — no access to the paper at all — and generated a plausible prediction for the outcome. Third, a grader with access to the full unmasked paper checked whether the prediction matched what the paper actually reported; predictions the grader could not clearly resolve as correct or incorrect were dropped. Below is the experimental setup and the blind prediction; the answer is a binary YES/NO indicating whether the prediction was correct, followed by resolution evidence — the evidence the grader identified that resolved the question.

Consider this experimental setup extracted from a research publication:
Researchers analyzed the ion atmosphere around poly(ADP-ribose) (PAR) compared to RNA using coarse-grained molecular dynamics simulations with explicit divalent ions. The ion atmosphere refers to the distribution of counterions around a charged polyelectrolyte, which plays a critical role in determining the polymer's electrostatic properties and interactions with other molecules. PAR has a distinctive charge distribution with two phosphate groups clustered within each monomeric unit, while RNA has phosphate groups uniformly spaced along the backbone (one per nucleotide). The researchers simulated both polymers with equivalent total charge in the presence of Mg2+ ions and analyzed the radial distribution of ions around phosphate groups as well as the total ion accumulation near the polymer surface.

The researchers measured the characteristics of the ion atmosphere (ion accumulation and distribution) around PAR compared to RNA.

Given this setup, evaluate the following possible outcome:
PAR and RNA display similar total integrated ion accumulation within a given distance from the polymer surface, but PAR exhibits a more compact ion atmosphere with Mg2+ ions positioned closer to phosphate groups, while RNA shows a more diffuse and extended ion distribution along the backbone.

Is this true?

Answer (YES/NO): NO